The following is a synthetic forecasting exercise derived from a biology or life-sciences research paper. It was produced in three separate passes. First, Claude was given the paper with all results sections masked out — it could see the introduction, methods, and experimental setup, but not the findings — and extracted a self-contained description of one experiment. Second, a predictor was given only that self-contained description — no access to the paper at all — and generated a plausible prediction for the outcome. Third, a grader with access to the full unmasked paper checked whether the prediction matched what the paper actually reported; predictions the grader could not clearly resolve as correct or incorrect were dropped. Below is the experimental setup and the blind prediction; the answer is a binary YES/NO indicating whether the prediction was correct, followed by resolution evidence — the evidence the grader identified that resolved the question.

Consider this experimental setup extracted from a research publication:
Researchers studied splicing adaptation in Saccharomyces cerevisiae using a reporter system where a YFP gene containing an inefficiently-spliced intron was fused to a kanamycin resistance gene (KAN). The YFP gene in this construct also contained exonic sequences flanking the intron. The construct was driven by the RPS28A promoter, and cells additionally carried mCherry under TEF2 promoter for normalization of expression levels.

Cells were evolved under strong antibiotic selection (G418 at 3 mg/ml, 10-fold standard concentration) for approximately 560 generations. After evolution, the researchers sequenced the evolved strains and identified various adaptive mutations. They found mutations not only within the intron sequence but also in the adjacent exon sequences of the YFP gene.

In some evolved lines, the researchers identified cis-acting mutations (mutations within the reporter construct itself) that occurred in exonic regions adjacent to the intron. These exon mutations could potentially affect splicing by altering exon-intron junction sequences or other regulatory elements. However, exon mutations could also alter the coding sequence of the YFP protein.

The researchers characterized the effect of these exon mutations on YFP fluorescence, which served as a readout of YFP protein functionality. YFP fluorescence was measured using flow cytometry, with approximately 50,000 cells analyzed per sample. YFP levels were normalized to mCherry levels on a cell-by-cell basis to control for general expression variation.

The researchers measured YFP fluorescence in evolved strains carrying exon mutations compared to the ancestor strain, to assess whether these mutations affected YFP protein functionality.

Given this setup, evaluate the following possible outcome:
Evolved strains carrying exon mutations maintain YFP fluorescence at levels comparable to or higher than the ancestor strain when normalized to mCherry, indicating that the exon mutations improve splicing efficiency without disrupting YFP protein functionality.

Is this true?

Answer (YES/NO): NO